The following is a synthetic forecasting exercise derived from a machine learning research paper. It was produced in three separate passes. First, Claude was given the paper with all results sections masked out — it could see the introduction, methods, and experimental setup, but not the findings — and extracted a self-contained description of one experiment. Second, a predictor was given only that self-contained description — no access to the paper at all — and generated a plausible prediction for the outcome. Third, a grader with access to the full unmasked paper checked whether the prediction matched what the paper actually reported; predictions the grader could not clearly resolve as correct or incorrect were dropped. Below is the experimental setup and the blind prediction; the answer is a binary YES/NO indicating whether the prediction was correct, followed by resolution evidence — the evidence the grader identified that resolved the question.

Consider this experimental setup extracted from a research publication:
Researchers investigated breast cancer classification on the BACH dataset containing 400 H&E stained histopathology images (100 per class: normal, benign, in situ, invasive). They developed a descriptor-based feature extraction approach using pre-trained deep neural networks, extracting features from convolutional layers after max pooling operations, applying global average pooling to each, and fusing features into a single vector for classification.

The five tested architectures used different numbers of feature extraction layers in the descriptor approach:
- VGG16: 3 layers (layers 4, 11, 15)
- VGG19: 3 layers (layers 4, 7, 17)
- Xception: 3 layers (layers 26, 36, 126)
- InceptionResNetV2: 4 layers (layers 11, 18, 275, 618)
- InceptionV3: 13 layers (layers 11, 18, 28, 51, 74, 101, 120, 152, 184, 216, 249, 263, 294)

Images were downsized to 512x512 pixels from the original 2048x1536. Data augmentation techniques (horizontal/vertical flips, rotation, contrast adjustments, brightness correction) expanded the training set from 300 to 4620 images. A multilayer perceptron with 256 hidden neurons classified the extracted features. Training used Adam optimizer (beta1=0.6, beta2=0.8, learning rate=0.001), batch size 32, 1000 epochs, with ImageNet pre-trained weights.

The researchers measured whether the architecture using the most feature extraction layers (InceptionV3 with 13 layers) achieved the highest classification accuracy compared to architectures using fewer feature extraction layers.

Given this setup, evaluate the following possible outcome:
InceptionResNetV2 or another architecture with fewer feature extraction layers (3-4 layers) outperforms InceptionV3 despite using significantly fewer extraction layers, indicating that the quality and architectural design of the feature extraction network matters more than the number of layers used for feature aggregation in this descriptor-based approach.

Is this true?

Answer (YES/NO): YES